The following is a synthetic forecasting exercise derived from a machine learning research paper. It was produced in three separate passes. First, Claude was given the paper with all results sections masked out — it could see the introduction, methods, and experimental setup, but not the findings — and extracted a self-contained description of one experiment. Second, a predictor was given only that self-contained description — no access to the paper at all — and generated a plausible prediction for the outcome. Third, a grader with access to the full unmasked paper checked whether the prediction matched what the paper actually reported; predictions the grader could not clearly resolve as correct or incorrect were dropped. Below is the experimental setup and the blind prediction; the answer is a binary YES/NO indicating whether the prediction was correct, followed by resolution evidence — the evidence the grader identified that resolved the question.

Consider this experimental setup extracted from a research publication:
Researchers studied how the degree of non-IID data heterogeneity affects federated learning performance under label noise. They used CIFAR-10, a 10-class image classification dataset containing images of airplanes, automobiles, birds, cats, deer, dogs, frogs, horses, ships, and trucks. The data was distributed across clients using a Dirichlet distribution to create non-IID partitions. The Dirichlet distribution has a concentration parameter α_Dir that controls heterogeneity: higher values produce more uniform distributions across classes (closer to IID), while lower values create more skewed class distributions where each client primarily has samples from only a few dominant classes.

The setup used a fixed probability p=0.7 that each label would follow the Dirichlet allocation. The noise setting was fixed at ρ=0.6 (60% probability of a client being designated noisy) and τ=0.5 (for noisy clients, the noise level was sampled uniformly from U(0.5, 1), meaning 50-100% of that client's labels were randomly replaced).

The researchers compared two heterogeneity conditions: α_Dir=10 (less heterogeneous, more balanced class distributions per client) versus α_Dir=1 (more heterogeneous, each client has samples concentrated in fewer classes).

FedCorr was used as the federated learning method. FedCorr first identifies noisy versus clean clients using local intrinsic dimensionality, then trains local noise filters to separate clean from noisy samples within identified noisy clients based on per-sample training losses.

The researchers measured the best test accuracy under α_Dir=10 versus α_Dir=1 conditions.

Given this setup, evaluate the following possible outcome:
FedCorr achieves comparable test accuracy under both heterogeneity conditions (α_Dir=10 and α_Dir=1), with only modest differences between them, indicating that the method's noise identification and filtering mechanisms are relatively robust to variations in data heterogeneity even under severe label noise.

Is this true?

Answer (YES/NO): YES